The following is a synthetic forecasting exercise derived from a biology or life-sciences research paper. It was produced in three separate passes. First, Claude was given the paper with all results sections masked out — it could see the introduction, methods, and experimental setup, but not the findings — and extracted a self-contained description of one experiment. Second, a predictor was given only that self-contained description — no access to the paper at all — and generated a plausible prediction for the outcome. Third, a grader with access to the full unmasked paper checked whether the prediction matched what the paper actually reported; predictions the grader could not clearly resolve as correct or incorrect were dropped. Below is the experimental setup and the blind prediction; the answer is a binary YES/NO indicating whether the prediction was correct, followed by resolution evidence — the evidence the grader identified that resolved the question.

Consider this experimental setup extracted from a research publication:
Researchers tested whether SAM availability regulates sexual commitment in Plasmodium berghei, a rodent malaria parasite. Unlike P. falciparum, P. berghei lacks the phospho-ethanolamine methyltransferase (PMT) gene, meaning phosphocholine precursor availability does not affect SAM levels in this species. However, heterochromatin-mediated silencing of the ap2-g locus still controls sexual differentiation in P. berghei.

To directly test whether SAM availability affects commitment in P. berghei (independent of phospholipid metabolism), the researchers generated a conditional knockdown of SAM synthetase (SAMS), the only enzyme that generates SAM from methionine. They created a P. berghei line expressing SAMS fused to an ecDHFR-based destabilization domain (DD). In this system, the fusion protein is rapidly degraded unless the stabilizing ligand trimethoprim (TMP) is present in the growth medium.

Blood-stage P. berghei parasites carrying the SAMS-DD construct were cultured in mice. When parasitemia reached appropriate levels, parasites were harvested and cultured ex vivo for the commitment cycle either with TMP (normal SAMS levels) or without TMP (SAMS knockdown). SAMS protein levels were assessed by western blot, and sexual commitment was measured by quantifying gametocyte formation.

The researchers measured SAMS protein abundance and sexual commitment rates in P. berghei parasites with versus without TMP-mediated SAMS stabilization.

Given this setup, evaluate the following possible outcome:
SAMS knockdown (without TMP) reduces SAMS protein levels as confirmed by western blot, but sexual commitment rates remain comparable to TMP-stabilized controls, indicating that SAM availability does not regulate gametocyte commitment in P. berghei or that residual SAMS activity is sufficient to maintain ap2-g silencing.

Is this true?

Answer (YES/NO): NO